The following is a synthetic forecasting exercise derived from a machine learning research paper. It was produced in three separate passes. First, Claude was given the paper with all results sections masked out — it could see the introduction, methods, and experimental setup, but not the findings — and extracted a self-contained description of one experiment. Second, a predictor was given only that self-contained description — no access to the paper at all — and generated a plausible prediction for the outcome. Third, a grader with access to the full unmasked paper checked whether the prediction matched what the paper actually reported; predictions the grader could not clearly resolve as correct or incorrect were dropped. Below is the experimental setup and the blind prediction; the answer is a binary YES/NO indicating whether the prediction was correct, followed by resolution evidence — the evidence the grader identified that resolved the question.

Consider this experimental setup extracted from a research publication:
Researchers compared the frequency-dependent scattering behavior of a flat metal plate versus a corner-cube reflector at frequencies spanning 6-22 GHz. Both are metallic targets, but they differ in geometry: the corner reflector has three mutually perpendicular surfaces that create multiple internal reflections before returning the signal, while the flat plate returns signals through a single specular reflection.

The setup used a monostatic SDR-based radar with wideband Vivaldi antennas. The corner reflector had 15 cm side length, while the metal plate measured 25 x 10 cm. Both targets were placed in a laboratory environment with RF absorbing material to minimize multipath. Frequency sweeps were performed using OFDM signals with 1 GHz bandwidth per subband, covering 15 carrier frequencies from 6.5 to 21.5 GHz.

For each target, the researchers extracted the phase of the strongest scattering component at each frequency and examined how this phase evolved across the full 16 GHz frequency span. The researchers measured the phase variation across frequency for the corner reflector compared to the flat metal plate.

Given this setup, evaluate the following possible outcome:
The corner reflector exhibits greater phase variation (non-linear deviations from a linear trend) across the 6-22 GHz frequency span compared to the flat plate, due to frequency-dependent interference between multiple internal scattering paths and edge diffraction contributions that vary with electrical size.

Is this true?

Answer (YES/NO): NO